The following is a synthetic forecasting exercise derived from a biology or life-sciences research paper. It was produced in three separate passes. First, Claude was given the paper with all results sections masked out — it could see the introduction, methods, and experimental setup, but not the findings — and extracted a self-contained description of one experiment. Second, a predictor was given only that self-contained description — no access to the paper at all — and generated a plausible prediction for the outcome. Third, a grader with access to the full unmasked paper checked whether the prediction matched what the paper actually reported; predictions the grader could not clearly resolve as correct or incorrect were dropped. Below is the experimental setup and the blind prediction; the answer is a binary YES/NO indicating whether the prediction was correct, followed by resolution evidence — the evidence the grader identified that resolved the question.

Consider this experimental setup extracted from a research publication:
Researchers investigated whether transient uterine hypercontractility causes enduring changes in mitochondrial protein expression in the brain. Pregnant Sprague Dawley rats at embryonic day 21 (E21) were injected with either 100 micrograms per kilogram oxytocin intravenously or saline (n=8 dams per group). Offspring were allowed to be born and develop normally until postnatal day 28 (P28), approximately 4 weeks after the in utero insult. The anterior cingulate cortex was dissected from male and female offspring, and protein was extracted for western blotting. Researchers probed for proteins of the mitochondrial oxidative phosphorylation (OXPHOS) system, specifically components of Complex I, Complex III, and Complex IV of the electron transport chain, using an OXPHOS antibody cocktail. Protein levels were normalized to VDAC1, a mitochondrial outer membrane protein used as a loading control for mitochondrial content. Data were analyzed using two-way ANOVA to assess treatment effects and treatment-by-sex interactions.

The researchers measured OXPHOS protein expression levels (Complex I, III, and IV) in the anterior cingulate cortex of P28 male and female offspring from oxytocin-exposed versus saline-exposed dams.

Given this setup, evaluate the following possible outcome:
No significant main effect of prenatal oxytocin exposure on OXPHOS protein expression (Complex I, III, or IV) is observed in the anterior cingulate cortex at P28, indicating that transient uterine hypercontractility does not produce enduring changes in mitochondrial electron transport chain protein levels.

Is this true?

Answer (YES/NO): NO